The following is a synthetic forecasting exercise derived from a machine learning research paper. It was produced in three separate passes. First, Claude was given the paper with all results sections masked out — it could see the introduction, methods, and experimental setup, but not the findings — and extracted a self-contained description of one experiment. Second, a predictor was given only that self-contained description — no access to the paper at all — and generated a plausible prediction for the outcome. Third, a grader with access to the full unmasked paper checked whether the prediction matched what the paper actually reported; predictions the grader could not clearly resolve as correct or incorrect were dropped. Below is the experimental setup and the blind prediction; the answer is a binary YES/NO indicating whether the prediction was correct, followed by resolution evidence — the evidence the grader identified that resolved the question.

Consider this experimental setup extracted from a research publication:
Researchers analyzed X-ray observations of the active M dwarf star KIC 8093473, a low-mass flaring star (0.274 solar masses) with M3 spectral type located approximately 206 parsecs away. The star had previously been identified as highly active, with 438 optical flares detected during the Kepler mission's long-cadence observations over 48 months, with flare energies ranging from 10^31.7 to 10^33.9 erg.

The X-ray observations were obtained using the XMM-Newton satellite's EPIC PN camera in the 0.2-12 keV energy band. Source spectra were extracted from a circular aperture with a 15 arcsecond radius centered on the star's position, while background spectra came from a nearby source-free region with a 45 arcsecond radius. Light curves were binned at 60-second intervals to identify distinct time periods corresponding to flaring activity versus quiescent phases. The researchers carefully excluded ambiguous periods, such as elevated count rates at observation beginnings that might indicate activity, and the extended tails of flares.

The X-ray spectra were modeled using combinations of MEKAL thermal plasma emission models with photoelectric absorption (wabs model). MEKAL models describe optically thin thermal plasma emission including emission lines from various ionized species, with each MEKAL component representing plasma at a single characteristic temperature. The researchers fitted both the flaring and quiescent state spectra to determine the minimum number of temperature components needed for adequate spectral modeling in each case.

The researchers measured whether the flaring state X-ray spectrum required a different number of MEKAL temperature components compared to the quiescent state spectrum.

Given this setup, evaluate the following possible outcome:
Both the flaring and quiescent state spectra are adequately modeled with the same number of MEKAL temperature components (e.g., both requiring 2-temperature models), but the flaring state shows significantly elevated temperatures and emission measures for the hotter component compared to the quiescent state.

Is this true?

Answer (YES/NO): NO